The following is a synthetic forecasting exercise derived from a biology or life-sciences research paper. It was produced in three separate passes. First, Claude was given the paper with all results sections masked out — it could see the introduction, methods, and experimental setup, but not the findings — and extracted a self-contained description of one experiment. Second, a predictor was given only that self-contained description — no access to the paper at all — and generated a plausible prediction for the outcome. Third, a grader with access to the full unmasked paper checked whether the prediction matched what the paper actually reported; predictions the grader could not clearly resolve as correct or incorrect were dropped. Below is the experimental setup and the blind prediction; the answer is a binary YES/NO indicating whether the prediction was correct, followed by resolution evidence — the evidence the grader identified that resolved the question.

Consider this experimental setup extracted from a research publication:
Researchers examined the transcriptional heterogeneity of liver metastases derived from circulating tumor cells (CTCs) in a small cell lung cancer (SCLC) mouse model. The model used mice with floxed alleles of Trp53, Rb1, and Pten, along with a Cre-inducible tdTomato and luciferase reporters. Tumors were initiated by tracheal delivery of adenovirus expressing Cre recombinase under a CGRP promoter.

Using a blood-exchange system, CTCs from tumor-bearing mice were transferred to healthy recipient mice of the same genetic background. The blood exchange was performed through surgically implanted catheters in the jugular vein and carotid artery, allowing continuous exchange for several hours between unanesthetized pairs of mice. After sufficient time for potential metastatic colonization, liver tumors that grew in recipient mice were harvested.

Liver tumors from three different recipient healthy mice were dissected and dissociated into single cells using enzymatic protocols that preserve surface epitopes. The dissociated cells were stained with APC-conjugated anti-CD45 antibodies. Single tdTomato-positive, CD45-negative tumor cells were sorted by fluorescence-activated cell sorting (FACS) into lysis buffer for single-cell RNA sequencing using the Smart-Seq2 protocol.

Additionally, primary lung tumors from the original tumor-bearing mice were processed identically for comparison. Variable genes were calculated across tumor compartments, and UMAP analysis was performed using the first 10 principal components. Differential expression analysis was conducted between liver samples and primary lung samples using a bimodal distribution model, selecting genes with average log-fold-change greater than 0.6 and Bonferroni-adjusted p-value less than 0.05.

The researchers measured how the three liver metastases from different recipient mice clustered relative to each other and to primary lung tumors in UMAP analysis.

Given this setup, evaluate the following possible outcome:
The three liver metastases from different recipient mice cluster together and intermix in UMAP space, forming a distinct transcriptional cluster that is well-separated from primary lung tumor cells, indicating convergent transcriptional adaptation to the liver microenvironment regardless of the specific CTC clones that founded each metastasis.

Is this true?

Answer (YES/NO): NO